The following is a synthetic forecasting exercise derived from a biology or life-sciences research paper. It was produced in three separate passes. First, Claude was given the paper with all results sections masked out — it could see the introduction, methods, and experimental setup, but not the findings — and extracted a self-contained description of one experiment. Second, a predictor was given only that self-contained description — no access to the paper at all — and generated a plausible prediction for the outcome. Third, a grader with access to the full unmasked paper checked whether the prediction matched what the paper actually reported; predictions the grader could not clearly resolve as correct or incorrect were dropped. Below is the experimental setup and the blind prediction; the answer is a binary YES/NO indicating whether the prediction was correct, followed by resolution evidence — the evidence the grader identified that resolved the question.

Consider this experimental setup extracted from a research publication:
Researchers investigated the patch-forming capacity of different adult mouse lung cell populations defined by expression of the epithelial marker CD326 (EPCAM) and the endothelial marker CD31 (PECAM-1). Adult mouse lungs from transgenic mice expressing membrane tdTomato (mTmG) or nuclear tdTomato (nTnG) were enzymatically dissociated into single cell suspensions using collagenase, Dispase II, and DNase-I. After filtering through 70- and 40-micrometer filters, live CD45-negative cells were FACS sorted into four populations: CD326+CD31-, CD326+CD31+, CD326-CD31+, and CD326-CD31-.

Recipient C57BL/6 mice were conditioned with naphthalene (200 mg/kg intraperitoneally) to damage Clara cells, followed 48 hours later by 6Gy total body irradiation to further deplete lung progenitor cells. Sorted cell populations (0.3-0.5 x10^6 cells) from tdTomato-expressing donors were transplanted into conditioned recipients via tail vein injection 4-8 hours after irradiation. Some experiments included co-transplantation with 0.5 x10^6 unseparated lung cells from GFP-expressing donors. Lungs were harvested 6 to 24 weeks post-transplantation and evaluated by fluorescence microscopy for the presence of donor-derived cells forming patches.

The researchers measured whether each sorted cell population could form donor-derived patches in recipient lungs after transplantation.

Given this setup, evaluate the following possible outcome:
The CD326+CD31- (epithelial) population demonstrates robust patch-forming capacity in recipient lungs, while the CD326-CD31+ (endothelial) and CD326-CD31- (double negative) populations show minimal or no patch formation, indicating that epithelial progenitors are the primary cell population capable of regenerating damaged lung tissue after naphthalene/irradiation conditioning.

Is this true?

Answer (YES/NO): NO